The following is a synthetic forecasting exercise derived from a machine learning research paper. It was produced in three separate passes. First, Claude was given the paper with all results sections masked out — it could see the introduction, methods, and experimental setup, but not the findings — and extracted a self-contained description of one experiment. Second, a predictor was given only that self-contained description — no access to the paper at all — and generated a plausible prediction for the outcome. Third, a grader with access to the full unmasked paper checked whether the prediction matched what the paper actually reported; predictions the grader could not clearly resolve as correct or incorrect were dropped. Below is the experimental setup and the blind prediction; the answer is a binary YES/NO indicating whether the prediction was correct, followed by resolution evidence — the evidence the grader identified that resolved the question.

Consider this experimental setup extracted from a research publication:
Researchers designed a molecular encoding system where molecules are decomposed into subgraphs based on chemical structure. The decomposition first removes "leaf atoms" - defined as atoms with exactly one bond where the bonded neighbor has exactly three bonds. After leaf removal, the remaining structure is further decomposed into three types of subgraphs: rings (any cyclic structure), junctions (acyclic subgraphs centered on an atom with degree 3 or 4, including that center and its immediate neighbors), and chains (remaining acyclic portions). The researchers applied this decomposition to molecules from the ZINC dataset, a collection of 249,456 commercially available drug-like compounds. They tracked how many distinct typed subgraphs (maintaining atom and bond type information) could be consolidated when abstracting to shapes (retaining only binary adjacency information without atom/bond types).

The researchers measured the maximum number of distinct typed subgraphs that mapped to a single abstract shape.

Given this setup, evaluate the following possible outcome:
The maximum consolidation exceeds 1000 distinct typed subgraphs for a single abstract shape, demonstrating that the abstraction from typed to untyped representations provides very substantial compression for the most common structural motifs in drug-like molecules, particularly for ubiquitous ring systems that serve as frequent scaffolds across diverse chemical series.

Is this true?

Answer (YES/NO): NO